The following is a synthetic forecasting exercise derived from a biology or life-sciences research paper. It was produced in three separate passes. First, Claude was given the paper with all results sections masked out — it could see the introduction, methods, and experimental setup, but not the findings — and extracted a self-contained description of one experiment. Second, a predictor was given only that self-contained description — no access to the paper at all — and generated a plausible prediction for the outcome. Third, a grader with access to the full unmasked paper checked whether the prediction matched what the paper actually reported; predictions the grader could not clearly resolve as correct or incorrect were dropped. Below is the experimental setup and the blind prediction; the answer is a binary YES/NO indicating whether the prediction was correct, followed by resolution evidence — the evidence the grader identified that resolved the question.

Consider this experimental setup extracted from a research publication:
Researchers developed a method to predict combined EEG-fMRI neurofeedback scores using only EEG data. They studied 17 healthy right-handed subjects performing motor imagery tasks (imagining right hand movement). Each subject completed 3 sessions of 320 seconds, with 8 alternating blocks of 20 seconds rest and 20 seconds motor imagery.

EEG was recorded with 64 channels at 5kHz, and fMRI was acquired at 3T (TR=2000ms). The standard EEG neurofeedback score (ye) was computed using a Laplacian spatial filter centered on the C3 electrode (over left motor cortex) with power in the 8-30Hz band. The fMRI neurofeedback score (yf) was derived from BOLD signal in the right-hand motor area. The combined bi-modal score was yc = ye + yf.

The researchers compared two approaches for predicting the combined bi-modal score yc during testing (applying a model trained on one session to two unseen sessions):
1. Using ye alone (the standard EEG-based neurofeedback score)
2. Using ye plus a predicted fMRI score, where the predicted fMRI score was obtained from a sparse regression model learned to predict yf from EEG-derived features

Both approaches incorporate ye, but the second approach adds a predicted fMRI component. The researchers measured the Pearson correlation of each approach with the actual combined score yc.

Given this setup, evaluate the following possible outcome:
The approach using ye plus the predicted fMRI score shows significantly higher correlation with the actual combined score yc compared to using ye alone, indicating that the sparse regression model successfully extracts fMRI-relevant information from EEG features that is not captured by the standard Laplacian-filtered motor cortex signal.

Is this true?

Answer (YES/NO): YES